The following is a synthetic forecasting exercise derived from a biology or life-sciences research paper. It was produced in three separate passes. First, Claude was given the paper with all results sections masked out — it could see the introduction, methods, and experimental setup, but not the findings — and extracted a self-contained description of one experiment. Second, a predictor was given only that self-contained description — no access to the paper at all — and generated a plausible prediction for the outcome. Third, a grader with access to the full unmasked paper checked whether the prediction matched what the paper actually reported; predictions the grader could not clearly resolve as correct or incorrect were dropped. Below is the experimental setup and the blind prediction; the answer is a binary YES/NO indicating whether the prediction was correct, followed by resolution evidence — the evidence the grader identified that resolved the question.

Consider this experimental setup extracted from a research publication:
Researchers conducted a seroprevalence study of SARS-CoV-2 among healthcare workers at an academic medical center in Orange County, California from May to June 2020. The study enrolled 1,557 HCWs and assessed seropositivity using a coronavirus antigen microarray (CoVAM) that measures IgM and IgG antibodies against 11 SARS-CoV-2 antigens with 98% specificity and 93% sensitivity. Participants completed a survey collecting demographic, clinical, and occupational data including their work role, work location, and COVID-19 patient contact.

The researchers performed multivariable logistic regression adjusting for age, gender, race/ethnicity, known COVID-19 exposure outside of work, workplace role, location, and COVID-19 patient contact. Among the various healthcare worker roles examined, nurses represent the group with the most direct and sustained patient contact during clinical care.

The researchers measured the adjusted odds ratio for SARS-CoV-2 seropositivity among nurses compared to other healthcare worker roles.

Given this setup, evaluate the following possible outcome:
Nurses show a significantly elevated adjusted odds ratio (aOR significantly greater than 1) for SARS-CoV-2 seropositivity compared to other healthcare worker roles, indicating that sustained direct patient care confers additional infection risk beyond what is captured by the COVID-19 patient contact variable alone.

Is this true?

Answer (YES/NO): NO